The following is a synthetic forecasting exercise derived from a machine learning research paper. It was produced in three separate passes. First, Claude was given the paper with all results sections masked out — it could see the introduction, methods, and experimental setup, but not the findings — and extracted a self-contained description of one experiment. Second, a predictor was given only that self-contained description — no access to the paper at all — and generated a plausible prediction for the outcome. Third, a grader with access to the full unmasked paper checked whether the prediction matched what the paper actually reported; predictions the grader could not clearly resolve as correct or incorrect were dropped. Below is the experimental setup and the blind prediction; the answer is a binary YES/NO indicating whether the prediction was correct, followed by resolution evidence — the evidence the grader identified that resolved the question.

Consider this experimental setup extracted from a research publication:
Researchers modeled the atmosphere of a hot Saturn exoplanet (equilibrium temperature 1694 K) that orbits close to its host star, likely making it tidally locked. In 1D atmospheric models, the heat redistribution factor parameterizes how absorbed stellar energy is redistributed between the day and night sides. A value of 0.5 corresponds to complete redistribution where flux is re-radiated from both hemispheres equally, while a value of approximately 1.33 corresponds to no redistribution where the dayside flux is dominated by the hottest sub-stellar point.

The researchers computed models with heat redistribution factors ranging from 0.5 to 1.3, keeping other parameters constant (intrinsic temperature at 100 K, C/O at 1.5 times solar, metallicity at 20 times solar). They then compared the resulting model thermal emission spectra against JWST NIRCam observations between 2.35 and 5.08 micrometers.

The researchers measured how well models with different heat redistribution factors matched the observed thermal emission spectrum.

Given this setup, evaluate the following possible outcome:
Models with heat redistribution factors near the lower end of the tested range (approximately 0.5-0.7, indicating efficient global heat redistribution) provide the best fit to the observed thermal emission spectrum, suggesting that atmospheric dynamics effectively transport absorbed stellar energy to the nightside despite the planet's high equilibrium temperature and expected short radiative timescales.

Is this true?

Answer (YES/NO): NO